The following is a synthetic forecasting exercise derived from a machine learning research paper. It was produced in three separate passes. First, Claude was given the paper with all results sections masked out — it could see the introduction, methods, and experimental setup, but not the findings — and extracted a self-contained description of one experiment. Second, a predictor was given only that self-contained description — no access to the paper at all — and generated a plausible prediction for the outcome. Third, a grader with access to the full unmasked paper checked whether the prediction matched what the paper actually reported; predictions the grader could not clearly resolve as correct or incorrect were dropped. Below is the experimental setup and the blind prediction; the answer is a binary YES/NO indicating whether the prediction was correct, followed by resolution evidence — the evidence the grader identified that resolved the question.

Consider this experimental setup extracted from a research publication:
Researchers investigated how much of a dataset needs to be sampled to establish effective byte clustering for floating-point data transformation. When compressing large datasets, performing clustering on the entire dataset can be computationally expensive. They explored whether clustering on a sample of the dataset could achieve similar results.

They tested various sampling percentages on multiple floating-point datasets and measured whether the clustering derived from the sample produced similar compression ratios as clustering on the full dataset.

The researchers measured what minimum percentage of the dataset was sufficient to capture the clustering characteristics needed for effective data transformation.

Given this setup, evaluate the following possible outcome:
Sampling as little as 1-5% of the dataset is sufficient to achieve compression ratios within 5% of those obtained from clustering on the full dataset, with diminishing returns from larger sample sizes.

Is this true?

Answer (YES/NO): NO